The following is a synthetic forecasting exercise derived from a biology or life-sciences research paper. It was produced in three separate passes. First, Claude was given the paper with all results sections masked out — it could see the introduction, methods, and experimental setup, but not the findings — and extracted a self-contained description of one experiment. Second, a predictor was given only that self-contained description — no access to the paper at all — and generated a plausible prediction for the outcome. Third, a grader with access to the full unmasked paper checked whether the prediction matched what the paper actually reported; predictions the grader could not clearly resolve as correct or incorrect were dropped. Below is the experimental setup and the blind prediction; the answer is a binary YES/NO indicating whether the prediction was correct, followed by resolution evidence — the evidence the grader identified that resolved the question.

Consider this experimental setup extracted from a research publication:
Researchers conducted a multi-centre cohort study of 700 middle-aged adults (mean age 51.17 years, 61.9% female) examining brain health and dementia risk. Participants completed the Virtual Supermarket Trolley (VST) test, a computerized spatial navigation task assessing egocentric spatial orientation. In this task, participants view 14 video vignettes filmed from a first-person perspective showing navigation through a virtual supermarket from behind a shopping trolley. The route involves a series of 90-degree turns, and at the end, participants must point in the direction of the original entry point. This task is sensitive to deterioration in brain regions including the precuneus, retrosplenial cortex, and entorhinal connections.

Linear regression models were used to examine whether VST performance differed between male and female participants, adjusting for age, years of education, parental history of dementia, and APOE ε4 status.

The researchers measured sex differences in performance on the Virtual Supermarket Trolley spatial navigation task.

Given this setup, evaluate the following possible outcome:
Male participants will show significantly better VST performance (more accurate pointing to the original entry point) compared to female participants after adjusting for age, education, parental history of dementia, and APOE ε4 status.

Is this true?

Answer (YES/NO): YES